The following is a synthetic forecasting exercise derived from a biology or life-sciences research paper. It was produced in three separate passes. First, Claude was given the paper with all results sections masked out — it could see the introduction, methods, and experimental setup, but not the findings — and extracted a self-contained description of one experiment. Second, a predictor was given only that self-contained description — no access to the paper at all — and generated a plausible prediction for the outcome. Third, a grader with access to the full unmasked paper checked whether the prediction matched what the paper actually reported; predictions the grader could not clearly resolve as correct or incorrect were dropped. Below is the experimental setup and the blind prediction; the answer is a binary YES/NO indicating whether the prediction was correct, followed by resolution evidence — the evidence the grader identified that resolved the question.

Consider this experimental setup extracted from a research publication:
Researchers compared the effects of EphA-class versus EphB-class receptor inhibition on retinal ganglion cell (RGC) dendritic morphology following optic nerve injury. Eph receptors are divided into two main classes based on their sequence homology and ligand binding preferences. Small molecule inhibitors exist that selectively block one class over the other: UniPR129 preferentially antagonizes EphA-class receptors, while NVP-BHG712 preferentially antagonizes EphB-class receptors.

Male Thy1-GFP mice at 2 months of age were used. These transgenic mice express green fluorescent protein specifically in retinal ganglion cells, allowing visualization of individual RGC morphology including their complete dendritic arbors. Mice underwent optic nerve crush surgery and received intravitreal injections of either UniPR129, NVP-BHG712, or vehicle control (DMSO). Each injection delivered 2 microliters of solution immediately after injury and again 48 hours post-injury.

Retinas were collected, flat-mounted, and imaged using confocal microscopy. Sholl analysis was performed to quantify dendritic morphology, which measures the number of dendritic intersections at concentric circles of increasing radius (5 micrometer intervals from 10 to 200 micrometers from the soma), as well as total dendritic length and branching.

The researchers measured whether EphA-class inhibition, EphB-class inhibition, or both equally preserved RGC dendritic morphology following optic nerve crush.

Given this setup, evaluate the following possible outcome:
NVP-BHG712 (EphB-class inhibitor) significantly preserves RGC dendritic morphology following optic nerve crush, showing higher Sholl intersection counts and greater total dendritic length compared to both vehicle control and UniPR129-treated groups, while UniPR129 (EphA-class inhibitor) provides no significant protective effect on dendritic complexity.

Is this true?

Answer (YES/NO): NO